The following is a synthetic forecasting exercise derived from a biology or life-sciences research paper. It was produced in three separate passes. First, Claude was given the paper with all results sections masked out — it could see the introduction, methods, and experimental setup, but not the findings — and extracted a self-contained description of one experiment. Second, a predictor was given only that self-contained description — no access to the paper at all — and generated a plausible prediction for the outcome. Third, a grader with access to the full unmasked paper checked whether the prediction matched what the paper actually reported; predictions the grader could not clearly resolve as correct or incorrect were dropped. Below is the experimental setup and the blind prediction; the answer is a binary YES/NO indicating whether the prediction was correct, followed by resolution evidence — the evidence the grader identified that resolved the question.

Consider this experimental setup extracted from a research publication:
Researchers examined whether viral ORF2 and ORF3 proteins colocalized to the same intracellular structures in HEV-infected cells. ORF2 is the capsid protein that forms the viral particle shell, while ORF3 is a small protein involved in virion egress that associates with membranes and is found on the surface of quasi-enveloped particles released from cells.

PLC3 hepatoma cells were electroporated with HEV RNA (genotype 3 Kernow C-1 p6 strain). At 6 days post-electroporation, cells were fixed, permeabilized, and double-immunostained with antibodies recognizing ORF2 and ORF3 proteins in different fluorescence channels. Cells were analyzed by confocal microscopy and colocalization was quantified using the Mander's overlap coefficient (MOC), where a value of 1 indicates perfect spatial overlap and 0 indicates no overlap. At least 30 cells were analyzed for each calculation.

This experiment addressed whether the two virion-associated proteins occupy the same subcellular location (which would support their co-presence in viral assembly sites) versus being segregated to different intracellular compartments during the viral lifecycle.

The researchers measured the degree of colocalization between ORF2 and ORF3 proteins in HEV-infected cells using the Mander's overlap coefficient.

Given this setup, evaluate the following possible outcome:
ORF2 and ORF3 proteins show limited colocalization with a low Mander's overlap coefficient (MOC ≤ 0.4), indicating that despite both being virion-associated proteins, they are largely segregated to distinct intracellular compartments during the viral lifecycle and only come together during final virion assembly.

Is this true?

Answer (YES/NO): NO